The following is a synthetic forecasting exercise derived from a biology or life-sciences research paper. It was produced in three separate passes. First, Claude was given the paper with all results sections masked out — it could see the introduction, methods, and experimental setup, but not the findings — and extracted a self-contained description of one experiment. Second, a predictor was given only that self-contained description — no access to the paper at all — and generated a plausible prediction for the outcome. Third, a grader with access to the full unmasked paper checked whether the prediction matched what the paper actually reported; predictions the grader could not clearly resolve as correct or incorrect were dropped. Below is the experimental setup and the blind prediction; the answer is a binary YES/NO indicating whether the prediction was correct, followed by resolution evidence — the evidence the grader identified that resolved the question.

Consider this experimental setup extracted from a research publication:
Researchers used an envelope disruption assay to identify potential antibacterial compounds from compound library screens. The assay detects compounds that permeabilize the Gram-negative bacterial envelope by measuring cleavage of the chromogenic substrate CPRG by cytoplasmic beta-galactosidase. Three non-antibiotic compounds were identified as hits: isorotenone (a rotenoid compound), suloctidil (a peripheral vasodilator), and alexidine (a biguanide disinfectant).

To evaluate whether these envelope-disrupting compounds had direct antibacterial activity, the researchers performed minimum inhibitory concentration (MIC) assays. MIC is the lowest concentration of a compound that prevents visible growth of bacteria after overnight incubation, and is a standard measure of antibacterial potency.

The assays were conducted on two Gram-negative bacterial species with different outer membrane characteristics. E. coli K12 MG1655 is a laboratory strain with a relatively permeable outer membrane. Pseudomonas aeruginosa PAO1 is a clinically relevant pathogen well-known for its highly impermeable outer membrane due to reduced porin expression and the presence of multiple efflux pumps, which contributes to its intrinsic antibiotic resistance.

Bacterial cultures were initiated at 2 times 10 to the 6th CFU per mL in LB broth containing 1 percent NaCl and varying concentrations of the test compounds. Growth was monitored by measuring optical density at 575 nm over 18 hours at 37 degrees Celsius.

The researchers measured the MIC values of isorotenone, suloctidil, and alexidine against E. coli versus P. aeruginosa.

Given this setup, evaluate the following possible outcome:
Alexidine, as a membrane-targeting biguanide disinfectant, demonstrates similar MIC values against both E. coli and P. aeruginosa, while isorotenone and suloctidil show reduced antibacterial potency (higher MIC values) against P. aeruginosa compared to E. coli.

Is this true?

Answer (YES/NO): NO